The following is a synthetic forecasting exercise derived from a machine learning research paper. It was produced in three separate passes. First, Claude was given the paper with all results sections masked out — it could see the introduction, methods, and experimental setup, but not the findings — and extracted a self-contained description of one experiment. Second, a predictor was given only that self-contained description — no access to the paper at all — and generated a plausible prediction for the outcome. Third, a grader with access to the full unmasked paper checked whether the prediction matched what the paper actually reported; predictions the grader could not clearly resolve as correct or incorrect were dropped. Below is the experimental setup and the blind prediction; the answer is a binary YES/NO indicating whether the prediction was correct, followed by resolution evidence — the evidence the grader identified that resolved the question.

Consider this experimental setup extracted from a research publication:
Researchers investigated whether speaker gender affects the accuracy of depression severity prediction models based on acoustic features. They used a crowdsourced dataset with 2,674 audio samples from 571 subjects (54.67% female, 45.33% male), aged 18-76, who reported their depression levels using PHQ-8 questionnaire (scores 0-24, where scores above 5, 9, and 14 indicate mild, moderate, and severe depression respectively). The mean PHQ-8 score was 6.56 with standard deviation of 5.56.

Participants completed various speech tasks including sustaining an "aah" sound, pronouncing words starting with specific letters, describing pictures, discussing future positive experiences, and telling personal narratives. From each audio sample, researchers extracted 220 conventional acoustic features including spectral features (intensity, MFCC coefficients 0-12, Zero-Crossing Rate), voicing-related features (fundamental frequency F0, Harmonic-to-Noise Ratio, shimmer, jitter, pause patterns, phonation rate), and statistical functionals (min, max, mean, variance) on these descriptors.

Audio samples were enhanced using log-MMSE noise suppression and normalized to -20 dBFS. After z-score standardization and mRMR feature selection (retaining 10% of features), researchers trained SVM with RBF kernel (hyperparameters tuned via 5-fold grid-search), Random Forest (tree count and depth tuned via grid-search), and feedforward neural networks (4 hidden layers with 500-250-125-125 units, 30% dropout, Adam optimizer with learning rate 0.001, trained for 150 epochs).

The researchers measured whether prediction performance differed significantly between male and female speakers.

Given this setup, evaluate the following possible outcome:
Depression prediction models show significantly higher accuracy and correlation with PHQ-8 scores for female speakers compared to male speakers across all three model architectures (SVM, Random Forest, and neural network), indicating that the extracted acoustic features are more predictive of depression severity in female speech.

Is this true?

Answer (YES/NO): NO